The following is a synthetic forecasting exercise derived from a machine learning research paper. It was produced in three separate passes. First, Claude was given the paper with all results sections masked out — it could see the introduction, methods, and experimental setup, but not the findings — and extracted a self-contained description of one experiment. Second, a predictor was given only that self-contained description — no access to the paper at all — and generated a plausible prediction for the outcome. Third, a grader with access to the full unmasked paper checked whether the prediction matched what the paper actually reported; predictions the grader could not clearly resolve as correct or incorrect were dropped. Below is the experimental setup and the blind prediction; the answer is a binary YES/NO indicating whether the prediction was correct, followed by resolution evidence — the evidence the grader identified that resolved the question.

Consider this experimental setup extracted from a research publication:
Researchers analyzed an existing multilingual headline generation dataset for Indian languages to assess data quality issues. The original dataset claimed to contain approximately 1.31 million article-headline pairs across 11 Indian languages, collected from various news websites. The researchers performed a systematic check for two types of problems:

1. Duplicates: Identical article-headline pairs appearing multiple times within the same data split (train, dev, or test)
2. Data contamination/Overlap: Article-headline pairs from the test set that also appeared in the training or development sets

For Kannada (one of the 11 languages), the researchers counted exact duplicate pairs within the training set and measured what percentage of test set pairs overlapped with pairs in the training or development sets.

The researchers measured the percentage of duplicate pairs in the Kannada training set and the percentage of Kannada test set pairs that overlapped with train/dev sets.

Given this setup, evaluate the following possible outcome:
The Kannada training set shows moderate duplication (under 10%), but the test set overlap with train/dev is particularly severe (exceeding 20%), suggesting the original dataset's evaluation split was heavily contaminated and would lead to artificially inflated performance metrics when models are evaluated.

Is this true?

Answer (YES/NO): NO